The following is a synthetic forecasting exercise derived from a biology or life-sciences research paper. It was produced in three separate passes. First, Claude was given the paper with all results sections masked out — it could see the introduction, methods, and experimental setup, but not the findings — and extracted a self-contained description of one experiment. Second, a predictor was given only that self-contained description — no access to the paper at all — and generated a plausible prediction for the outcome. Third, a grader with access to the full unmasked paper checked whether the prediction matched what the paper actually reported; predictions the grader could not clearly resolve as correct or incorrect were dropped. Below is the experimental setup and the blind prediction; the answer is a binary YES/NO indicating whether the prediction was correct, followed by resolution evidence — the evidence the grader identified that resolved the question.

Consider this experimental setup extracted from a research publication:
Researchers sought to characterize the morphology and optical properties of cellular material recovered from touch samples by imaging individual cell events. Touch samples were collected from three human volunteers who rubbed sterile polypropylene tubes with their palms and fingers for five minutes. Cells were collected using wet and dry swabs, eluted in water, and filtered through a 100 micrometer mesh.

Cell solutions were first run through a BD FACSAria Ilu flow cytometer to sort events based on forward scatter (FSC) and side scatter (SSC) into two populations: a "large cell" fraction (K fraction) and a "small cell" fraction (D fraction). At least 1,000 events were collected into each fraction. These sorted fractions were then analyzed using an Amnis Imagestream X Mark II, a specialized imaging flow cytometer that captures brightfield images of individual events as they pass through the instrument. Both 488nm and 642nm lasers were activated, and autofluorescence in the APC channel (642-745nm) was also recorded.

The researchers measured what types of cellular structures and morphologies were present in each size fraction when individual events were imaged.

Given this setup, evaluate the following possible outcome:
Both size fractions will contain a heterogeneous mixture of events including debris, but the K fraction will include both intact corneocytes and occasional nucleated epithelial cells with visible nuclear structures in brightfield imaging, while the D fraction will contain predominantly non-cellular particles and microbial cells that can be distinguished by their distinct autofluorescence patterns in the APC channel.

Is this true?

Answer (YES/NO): NO